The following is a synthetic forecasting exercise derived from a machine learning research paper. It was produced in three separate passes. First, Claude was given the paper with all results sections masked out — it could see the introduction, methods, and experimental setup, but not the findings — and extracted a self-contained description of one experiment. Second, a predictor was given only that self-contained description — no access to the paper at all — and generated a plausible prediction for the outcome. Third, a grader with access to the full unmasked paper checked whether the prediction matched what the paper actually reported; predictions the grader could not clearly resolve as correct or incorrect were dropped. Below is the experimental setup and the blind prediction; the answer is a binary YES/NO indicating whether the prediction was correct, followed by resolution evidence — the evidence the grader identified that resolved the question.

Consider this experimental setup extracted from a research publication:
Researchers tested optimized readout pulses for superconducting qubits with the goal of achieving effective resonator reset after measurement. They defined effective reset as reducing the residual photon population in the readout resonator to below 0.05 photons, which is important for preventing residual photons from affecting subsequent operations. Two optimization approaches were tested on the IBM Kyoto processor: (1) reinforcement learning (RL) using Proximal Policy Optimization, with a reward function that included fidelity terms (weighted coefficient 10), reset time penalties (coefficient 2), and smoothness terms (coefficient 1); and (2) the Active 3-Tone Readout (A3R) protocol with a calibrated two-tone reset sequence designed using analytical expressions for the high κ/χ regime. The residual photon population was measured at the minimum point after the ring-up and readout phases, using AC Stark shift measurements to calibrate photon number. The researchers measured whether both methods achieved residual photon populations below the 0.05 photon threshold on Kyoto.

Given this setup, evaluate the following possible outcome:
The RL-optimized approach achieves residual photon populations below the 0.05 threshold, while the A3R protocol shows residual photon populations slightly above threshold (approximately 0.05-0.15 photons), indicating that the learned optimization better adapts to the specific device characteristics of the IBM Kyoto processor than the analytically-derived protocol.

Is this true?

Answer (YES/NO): NO